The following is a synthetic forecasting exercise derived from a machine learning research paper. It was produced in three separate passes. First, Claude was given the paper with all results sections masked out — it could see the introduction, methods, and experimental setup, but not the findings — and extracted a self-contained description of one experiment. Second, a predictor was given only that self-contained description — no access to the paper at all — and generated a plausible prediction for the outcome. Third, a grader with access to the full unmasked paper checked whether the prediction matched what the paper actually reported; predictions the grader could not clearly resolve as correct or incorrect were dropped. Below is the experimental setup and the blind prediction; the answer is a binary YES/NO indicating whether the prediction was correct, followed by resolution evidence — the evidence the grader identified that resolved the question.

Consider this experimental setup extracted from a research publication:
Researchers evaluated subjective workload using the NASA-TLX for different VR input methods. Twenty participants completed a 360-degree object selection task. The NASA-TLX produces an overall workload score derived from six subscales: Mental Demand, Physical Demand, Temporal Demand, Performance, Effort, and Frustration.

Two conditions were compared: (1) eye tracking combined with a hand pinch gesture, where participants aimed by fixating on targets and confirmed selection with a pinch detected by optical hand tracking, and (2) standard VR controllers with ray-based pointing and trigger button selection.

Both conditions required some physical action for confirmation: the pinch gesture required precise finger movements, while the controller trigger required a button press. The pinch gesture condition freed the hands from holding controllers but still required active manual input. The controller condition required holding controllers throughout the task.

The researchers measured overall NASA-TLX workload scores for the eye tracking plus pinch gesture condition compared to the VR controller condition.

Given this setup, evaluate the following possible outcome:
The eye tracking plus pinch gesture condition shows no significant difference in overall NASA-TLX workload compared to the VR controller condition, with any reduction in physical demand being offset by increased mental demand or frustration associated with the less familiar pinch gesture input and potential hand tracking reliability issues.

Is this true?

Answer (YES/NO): NO